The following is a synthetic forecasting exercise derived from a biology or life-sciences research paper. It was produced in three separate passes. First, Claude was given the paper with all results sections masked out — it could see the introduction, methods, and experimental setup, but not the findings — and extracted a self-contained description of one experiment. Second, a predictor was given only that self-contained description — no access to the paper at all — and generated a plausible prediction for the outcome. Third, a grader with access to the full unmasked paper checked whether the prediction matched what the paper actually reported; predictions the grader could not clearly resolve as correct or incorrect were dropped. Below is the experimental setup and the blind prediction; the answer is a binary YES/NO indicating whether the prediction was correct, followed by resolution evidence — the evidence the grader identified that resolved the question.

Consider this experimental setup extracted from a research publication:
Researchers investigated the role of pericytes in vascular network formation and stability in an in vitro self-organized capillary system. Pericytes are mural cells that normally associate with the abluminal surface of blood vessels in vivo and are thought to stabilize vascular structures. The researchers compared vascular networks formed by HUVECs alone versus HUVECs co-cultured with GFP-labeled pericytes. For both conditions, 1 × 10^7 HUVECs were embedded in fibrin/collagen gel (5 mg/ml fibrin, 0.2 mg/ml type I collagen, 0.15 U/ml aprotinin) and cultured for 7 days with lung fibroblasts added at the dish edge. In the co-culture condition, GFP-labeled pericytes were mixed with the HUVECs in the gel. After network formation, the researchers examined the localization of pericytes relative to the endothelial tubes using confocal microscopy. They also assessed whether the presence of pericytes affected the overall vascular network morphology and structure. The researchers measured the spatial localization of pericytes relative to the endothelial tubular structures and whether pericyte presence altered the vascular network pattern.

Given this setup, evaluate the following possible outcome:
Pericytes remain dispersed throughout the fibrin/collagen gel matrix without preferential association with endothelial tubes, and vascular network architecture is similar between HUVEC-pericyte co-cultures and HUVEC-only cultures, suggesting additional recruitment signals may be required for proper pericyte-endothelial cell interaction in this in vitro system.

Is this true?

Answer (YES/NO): NO